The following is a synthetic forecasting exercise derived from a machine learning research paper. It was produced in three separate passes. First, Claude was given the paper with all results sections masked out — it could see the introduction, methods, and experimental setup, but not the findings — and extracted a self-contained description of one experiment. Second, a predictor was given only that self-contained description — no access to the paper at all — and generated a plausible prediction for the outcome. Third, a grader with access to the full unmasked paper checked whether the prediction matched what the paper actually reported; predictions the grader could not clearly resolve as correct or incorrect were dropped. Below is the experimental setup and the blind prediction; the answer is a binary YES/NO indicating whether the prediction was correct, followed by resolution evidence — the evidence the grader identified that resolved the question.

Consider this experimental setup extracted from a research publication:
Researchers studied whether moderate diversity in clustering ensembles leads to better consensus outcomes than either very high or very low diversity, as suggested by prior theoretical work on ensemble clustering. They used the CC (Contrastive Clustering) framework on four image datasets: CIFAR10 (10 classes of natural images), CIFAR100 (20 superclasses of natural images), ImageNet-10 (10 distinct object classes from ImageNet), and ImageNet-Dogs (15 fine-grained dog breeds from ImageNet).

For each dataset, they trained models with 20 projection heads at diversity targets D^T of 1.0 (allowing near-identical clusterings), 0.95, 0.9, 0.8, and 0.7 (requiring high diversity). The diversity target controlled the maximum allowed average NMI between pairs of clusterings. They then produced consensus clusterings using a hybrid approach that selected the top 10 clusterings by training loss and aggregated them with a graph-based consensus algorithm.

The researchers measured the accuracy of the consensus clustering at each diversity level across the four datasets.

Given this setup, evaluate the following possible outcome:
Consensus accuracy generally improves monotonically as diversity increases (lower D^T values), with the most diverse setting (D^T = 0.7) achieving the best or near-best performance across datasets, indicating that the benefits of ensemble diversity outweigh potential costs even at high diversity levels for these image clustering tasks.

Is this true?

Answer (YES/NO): NO